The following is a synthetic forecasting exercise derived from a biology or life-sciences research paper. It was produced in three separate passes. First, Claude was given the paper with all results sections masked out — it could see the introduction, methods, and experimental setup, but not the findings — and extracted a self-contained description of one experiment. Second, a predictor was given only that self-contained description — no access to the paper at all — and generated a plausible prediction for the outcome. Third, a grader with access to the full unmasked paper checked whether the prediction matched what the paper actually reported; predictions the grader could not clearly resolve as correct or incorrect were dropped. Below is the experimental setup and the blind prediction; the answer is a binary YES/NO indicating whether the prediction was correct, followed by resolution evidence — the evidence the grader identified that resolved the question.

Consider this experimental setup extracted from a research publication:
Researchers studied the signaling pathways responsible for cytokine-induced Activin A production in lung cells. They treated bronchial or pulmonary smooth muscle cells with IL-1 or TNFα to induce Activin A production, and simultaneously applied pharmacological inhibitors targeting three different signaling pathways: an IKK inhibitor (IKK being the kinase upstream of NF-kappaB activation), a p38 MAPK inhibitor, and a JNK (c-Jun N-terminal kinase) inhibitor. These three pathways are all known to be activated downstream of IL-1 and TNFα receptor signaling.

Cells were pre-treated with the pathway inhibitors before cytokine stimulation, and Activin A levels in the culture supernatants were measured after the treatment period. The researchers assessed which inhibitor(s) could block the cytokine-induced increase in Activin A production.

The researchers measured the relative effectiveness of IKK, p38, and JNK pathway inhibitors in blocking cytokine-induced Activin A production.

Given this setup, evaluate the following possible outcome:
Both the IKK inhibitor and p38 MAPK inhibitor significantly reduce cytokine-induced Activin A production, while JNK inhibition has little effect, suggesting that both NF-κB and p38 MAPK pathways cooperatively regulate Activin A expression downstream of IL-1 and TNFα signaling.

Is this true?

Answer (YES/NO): NO